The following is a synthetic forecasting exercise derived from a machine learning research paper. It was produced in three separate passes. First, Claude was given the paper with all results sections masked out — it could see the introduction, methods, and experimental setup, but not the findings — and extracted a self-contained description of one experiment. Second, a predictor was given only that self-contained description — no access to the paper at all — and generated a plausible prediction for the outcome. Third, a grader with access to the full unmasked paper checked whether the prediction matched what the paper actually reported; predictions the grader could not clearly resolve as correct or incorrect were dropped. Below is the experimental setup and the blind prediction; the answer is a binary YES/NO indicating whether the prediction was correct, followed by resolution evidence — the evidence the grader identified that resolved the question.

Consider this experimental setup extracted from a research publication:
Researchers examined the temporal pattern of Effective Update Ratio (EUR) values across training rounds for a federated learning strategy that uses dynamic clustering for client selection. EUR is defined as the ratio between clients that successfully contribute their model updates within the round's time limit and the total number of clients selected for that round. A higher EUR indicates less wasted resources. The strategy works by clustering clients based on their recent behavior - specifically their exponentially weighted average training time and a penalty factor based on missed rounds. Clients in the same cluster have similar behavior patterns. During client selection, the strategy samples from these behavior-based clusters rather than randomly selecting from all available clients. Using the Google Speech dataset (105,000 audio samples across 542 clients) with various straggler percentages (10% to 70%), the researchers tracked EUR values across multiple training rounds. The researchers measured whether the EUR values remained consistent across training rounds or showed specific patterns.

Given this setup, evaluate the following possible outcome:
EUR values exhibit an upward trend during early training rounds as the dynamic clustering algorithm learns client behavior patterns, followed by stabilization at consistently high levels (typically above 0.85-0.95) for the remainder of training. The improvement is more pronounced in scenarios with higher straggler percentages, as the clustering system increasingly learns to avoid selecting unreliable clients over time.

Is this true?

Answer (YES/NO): NO